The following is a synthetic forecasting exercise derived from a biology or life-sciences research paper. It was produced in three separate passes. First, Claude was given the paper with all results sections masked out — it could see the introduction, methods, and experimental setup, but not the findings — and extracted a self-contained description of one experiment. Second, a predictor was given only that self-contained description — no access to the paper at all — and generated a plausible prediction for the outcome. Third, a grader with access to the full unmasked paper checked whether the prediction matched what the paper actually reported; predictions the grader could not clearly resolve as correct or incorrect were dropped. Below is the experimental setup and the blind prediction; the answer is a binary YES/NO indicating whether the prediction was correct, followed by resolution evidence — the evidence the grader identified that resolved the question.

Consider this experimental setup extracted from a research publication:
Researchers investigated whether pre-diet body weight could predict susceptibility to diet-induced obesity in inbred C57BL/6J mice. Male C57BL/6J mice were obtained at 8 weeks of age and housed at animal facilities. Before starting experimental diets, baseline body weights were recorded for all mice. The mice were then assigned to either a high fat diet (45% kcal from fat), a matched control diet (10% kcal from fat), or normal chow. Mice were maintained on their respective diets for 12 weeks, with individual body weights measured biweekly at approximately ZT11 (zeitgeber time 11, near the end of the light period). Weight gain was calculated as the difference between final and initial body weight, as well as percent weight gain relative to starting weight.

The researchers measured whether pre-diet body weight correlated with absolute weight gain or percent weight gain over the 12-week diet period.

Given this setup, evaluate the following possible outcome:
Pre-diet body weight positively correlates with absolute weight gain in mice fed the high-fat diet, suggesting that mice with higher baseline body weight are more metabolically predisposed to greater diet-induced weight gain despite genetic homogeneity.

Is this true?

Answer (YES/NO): NO